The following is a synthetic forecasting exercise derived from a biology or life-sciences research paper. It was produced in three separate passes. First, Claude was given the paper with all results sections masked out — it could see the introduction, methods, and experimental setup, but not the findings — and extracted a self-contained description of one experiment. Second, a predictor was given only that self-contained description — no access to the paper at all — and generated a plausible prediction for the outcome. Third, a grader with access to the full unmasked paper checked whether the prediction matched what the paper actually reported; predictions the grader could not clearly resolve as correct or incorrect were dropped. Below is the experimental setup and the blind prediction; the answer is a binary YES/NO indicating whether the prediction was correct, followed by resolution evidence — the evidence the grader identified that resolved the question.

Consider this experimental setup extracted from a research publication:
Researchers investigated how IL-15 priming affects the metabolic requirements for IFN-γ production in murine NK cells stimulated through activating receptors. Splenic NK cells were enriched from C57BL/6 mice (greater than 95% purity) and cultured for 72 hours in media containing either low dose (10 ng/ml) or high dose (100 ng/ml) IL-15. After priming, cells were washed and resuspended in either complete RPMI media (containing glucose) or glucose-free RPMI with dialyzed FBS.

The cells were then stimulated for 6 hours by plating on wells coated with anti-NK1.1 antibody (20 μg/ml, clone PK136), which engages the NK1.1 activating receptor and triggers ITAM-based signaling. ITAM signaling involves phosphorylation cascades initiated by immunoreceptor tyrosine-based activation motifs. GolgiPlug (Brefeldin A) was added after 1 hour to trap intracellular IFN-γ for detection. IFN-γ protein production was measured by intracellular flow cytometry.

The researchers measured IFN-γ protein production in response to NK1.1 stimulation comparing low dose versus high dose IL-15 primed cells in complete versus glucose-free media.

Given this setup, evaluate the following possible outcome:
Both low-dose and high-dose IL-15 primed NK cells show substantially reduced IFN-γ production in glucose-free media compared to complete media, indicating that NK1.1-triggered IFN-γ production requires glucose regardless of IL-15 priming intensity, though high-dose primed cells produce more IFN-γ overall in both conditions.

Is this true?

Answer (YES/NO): NO